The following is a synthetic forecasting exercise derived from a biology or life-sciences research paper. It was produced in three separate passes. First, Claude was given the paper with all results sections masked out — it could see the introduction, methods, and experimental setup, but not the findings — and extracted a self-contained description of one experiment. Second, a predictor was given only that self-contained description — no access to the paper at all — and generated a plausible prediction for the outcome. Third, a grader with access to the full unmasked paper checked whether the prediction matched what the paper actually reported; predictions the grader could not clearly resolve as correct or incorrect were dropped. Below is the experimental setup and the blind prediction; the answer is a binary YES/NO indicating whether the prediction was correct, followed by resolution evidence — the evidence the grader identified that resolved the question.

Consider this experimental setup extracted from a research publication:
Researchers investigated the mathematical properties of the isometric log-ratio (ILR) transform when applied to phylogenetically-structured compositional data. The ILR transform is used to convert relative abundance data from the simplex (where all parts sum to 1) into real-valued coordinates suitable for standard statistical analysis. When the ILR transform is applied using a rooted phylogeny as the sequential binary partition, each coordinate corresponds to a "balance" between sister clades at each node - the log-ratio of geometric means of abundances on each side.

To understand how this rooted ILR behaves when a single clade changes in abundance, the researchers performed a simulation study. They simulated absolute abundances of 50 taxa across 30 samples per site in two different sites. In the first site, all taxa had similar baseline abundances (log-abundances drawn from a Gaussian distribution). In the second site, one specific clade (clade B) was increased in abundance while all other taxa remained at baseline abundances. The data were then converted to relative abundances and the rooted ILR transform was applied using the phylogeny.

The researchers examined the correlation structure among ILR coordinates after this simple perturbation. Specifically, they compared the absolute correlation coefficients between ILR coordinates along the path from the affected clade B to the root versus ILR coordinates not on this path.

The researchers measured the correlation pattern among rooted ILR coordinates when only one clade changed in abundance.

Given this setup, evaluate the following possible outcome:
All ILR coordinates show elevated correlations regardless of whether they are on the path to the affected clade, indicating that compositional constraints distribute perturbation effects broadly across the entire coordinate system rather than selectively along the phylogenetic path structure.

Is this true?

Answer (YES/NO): NO